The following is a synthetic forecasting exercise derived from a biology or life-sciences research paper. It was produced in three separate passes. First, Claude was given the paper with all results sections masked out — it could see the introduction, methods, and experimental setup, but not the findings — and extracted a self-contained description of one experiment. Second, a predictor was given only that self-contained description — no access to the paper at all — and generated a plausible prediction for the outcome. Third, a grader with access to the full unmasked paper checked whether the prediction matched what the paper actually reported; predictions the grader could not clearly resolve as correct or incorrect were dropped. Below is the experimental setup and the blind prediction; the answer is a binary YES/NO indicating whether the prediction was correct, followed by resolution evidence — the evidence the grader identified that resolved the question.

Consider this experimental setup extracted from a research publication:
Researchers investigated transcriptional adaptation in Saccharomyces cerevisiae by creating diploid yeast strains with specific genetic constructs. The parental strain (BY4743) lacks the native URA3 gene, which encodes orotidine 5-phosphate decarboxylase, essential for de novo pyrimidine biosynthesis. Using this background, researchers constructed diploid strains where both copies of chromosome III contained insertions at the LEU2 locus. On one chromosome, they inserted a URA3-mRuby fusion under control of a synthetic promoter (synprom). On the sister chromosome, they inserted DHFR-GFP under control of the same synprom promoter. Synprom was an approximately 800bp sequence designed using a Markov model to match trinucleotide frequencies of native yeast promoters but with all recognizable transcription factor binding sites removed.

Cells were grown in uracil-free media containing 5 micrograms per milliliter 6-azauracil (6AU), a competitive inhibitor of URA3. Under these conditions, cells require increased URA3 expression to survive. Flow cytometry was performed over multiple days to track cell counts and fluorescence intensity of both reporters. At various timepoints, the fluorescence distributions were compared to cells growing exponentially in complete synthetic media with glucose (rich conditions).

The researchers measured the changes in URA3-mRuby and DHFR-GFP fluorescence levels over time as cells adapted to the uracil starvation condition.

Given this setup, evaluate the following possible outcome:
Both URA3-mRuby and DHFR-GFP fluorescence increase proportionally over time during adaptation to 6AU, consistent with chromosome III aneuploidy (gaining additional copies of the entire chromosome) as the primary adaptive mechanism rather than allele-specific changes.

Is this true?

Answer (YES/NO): NO